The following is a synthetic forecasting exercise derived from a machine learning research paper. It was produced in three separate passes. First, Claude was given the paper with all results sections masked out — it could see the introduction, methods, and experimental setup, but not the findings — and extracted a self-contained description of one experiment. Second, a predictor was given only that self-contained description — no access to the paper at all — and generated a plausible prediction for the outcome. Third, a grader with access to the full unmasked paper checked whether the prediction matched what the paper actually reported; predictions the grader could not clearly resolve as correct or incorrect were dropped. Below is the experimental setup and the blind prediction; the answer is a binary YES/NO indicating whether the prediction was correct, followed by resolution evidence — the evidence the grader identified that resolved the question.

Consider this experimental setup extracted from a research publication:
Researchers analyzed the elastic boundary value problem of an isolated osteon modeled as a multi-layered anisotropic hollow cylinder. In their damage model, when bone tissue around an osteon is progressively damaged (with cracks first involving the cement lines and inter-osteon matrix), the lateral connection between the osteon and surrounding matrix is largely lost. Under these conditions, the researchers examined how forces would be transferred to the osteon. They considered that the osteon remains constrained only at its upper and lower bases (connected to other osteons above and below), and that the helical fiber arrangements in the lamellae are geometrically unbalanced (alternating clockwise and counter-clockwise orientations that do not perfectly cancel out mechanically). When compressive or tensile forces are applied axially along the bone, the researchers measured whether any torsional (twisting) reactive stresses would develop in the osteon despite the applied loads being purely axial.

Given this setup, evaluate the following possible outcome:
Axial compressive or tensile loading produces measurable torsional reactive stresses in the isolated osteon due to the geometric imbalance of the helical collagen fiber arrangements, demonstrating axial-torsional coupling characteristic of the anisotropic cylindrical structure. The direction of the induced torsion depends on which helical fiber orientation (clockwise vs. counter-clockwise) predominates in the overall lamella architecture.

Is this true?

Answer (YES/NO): NO